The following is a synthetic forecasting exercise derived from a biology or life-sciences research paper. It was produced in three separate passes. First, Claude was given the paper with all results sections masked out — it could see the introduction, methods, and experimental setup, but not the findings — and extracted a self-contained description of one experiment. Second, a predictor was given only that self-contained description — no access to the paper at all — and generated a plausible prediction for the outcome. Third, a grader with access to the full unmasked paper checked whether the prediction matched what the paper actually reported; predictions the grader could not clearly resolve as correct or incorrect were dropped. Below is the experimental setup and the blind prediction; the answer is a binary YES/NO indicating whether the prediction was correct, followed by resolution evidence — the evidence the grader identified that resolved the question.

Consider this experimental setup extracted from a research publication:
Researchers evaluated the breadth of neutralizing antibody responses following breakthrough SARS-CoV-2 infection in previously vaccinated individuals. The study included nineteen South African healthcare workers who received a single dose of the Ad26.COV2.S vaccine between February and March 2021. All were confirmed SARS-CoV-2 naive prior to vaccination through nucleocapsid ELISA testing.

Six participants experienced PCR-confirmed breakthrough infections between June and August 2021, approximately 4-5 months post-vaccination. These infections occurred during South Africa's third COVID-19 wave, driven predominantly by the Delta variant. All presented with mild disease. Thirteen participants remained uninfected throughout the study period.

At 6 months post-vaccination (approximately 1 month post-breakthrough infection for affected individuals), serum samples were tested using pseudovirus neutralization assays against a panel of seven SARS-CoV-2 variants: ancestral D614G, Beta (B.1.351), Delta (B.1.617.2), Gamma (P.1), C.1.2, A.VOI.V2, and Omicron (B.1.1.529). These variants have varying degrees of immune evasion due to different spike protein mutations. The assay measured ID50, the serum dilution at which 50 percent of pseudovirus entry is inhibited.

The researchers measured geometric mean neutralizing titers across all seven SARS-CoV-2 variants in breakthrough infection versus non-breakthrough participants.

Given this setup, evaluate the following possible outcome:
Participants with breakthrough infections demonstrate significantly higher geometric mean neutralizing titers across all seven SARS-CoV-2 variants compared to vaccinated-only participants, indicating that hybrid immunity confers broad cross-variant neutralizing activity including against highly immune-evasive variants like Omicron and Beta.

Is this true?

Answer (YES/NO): YES